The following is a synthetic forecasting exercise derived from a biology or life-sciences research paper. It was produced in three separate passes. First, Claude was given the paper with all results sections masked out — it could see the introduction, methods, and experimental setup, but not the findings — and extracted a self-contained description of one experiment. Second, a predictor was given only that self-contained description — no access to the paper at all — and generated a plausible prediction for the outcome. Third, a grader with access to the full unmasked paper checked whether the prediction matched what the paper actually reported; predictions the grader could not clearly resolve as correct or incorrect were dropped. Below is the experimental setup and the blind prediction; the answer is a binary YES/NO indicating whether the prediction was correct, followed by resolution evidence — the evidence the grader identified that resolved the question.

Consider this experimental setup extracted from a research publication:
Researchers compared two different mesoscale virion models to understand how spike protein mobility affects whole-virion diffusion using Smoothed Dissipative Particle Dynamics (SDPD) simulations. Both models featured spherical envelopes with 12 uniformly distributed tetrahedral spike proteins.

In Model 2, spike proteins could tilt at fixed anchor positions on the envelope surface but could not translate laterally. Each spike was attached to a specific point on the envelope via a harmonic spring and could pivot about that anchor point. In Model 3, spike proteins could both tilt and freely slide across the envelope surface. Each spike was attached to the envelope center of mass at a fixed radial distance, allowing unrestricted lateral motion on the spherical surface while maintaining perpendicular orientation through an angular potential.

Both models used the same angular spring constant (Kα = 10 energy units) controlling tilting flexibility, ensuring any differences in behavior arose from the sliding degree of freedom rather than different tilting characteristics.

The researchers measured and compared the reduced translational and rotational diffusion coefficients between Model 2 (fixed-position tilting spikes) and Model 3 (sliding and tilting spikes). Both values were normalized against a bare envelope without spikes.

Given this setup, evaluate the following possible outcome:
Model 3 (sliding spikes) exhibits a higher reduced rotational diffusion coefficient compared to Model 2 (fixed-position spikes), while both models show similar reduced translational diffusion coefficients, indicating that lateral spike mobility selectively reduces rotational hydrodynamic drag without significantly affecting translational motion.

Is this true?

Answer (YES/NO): NO